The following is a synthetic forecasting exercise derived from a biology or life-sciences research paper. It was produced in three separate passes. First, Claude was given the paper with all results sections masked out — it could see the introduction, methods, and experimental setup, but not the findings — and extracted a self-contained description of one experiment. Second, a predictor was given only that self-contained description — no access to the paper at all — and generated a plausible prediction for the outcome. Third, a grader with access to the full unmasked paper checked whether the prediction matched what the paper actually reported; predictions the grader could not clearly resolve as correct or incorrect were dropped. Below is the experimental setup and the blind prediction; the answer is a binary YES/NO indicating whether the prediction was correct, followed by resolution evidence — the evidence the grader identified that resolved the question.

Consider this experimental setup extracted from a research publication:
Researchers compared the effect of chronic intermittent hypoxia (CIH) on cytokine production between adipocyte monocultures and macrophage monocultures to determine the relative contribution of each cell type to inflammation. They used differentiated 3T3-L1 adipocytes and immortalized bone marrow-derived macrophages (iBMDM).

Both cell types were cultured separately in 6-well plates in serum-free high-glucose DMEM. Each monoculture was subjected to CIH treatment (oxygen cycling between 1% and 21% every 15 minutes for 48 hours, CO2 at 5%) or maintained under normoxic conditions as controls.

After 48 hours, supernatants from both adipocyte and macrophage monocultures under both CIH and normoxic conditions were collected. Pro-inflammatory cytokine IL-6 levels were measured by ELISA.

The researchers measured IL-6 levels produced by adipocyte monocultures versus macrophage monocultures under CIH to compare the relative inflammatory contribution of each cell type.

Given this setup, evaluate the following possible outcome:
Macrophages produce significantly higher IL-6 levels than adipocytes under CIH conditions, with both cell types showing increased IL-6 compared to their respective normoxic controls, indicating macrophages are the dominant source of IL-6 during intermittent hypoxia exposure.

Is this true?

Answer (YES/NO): NO